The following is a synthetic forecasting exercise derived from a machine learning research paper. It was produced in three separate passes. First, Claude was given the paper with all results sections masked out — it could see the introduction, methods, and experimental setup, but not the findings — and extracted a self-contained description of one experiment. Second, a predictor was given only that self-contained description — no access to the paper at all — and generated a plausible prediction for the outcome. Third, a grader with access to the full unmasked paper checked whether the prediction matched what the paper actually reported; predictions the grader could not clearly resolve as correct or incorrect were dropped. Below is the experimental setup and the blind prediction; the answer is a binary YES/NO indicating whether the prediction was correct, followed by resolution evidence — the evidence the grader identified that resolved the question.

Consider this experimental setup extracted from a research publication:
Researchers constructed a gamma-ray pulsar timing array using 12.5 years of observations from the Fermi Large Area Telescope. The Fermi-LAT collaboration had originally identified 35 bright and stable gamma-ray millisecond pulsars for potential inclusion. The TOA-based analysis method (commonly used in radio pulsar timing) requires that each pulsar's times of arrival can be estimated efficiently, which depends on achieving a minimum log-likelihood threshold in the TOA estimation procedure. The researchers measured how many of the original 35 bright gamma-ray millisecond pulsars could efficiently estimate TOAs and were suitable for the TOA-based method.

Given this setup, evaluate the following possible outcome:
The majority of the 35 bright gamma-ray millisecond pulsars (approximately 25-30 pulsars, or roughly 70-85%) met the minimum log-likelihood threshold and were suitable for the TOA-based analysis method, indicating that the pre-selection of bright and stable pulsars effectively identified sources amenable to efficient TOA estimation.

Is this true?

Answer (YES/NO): YES